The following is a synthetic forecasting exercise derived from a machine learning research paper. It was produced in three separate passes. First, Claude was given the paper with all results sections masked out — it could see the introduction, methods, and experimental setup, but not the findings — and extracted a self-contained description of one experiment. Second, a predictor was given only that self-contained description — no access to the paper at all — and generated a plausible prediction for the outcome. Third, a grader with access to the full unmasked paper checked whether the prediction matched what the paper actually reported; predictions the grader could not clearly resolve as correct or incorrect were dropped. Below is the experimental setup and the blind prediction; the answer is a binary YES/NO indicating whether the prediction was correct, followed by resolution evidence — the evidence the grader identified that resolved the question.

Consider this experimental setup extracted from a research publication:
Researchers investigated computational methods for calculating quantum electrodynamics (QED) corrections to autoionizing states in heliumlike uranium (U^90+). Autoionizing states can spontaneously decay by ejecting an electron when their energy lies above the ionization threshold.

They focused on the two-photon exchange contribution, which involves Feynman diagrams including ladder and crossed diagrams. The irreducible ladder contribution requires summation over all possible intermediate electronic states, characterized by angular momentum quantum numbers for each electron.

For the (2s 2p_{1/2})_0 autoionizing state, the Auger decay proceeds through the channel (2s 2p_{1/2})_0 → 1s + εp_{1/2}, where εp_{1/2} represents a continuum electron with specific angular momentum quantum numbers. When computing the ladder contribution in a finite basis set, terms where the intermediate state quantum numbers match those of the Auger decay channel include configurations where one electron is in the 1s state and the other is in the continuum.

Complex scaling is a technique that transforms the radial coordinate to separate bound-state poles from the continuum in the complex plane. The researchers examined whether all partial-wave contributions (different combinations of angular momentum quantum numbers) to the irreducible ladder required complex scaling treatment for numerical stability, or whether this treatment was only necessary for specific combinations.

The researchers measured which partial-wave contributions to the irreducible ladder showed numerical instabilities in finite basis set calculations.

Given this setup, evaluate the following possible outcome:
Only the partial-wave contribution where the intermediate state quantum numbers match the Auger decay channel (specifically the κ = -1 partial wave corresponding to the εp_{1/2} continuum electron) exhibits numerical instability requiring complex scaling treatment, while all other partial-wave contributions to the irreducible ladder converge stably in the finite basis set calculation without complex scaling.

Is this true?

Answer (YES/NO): NO